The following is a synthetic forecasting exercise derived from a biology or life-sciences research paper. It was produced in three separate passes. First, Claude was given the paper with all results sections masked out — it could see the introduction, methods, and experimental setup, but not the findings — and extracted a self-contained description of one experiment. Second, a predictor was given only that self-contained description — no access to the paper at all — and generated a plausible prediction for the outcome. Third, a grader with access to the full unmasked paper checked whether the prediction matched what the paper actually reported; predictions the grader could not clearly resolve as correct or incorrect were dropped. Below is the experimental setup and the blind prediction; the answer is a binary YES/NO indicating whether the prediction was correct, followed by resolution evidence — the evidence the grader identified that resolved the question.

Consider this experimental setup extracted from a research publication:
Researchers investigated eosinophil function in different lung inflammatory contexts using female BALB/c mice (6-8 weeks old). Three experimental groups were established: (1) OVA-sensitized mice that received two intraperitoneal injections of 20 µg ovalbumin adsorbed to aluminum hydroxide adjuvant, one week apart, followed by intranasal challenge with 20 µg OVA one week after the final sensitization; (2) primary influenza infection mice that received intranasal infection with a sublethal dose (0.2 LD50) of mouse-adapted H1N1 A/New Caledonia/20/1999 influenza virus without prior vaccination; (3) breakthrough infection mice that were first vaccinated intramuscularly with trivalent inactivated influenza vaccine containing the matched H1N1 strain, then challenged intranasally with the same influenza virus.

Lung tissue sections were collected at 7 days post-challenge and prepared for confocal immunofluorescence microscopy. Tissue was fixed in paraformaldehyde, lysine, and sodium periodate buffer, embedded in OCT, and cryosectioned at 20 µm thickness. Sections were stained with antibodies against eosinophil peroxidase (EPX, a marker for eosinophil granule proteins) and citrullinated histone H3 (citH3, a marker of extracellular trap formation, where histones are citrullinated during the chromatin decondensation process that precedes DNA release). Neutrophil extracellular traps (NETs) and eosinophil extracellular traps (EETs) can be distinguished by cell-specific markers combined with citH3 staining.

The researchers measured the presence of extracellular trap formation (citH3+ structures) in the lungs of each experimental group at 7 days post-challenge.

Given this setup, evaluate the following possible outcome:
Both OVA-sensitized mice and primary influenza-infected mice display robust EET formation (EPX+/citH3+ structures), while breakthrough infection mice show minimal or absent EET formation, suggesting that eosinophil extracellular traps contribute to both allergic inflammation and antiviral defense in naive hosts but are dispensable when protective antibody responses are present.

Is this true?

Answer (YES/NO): NO